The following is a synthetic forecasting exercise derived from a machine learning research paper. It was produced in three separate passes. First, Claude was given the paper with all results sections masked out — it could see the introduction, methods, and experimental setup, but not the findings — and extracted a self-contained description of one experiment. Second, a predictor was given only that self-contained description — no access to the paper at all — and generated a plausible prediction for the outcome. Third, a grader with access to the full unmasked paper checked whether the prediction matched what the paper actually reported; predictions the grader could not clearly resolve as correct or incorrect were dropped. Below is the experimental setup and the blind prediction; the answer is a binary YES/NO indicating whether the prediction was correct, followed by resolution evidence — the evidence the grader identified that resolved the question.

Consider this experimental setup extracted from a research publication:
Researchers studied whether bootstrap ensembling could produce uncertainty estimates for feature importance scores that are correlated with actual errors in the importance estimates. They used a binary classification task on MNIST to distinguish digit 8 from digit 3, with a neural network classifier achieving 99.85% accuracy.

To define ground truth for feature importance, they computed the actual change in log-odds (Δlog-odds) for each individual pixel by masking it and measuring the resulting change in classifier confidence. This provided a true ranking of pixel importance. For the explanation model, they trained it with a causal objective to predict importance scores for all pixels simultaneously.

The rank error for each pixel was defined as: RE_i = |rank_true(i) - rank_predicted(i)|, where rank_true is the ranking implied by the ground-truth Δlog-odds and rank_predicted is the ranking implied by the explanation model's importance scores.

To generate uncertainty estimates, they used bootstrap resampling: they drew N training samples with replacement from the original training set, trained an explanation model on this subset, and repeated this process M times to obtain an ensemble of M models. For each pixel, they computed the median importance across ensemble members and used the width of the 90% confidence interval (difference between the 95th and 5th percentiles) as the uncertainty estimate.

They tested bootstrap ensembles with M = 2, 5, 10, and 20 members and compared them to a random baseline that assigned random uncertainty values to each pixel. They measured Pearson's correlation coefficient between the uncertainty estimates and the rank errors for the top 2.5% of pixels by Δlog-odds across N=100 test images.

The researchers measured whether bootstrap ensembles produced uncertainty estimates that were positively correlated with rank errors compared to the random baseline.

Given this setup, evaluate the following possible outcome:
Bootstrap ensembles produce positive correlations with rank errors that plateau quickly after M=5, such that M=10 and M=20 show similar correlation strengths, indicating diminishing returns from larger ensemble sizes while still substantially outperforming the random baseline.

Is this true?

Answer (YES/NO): NO